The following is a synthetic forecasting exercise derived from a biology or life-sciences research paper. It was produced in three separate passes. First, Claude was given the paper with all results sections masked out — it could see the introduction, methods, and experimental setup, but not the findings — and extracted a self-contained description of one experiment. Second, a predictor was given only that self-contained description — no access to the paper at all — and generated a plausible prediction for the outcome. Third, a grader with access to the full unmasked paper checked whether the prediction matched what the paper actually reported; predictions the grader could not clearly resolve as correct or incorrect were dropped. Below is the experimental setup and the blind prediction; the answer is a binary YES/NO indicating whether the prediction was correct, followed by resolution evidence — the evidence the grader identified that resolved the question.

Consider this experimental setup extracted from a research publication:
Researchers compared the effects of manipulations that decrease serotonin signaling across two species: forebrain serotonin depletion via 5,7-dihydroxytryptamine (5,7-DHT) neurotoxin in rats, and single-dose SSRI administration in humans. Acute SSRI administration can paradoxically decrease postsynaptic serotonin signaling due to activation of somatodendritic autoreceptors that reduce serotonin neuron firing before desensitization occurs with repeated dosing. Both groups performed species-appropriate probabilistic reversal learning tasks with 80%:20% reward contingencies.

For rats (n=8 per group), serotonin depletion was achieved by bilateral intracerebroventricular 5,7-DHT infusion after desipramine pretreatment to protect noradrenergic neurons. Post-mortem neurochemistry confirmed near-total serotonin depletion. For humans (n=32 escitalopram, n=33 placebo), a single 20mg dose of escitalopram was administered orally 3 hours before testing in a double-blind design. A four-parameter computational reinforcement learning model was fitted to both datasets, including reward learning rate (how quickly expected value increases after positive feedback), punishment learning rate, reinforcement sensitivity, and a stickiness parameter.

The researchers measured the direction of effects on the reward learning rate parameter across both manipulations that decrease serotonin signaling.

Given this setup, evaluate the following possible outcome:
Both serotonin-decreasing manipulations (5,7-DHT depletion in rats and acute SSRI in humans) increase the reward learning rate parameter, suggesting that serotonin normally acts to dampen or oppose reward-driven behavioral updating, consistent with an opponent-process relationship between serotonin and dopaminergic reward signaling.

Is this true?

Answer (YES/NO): NO